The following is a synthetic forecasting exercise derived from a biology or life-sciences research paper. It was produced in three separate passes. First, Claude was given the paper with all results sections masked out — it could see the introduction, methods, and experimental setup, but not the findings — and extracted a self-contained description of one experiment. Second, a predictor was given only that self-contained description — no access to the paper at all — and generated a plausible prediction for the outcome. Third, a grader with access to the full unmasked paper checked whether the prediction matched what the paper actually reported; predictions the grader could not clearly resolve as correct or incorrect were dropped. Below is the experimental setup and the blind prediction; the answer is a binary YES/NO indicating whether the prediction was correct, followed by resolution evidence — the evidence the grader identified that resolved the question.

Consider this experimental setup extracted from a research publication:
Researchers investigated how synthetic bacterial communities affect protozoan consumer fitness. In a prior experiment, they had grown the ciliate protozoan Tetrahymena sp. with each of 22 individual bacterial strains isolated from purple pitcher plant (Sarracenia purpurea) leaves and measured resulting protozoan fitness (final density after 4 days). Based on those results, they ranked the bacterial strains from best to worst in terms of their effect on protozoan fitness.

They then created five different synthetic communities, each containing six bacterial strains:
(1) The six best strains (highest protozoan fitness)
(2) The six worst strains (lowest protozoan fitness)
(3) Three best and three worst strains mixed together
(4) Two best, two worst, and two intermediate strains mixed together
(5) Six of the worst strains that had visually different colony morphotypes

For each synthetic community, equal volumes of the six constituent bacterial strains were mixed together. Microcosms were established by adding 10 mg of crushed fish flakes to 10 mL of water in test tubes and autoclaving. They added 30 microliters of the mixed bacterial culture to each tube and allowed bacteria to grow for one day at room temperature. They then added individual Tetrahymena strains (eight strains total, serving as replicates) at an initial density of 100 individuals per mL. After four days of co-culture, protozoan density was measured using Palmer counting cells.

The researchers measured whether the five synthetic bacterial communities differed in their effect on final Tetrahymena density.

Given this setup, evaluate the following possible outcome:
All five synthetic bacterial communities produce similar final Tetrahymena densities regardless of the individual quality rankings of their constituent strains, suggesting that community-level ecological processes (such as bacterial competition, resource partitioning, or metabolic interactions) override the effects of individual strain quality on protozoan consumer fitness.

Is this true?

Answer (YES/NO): NO